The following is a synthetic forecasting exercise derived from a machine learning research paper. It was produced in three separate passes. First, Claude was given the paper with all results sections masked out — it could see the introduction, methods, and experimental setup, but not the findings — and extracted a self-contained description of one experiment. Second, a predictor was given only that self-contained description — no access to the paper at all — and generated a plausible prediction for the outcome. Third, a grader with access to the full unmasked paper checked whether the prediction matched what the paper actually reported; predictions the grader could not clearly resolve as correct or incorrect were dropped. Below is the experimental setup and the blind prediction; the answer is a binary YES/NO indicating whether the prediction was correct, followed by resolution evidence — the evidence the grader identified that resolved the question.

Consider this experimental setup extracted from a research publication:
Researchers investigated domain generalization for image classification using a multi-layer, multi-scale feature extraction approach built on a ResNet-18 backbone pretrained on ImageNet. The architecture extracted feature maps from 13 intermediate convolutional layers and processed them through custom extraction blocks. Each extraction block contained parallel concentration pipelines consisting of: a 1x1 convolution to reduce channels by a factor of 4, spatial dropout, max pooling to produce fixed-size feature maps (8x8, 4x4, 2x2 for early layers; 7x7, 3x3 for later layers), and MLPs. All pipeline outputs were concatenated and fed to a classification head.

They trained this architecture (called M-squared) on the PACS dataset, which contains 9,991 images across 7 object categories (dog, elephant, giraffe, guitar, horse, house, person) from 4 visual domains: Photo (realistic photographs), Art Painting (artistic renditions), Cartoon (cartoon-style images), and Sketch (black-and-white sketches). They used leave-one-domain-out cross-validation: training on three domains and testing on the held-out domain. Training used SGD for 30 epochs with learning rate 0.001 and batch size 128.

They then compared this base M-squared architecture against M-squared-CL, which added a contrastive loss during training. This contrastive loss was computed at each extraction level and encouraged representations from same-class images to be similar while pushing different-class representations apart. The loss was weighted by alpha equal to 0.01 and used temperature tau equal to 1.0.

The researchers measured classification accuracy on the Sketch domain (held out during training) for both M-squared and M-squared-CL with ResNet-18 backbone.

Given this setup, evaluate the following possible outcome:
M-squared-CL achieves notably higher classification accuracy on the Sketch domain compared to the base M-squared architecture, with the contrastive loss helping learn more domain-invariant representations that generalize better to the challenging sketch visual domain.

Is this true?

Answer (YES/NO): NO